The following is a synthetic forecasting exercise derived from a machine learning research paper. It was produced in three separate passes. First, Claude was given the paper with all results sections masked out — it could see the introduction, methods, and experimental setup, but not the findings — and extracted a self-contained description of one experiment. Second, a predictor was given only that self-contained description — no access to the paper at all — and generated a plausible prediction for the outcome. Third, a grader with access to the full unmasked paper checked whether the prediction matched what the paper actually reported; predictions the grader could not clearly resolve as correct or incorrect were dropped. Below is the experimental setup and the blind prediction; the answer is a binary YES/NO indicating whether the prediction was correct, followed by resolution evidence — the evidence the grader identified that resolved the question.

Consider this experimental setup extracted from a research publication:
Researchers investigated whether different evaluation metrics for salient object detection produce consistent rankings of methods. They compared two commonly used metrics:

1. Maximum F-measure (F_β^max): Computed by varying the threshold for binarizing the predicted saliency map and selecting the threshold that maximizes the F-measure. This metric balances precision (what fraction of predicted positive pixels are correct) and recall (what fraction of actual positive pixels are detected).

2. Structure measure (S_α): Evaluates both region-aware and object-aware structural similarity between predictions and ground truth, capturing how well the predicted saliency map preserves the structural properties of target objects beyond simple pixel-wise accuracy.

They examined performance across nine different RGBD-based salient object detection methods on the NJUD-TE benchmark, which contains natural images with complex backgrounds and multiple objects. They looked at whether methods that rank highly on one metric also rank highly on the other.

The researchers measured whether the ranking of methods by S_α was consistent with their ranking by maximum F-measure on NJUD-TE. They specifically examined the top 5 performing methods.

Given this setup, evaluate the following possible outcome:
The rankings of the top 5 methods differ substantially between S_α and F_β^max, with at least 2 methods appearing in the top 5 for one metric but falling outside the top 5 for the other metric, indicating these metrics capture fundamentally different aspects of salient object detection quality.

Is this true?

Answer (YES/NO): NO